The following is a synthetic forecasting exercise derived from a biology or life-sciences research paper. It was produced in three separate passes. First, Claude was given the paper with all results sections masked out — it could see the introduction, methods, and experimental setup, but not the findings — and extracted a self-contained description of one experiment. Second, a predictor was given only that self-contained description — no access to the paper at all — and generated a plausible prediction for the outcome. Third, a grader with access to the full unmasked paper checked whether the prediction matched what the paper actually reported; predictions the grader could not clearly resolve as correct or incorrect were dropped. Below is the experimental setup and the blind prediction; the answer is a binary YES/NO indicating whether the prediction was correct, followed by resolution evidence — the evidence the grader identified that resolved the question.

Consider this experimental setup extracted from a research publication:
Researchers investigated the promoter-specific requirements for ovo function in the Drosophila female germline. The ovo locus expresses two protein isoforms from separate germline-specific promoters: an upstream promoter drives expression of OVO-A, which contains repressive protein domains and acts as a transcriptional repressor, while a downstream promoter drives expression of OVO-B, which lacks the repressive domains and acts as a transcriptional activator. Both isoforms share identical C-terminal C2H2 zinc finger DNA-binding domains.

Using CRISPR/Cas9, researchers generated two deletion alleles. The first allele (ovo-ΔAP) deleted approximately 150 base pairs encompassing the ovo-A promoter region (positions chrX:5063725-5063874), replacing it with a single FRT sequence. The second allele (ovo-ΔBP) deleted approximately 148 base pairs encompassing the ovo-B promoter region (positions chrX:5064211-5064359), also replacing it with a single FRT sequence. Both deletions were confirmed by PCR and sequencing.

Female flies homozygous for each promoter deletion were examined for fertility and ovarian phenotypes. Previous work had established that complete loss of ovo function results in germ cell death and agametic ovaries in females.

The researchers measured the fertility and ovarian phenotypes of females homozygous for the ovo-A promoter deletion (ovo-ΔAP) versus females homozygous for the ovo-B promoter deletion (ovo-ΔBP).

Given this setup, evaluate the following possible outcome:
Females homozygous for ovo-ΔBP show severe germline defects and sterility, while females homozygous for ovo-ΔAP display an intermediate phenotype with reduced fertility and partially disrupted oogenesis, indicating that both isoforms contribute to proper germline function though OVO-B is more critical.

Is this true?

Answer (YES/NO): NO